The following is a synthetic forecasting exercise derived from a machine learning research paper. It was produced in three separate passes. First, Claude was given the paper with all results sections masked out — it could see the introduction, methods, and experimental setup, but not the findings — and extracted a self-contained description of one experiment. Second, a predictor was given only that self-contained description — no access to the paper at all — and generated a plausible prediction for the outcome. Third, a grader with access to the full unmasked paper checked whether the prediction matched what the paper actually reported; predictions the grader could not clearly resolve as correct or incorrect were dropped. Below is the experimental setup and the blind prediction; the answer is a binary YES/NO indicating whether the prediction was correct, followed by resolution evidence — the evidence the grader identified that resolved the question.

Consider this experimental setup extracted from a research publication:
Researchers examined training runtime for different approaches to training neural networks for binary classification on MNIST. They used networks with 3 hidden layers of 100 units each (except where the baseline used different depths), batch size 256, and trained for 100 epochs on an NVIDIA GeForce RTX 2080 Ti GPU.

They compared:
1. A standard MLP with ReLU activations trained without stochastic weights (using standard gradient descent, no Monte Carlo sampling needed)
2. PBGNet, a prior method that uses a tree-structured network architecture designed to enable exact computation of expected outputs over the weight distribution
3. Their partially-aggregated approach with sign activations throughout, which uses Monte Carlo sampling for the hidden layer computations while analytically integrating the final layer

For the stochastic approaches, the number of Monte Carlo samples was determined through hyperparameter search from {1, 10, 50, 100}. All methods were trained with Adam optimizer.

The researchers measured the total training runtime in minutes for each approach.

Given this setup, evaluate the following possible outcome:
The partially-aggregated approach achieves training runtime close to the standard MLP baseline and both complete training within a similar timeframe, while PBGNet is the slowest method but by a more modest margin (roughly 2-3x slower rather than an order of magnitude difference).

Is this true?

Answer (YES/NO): NO